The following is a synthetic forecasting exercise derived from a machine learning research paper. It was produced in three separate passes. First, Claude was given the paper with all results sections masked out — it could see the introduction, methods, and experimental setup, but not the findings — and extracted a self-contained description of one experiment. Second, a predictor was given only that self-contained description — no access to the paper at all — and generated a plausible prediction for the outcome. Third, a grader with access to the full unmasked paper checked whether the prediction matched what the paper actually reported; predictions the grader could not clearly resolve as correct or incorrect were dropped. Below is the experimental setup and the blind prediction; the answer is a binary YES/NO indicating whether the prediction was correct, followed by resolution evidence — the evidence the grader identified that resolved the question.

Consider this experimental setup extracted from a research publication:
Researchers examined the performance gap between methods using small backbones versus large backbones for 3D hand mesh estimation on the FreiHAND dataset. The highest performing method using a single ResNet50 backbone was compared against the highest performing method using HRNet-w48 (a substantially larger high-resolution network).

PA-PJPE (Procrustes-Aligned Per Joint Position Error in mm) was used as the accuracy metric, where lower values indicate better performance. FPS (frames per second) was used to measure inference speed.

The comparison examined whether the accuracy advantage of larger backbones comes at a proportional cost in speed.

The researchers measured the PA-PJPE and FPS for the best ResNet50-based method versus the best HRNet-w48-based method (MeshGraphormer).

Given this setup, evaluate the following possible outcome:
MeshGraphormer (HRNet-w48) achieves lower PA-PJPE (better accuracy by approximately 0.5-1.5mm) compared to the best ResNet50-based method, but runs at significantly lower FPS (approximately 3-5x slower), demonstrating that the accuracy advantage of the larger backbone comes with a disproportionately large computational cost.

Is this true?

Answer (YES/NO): NO